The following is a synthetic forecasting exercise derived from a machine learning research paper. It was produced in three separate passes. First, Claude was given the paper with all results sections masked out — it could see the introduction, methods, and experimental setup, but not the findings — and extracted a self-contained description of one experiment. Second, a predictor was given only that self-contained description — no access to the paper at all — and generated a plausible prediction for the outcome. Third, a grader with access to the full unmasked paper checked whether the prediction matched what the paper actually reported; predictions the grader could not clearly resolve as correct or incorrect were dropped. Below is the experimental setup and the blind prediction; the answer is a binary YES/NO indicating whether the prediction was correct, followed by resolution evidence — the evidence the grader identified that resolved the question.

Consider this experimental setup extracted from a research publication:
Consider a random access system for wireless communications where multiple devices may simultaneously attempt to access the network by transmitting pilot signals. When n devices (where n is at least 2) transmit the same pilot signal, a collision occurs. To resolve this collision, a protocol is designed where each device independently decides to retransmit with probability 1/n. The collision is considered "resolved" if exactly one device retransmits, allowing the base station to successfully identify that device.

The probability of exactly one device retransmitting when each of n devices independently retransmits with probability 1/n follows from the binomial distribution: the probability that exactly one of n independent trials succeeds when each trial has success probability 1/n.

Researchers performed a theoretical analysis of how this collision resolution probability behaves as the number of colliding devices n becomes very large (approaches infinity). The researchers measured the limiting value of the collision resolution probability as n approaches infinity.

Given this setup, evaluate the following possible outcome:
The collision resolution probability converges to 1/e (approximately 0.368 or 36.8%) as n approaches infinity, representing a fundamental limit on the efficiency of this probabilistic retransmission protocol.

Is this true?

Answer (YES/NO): YES